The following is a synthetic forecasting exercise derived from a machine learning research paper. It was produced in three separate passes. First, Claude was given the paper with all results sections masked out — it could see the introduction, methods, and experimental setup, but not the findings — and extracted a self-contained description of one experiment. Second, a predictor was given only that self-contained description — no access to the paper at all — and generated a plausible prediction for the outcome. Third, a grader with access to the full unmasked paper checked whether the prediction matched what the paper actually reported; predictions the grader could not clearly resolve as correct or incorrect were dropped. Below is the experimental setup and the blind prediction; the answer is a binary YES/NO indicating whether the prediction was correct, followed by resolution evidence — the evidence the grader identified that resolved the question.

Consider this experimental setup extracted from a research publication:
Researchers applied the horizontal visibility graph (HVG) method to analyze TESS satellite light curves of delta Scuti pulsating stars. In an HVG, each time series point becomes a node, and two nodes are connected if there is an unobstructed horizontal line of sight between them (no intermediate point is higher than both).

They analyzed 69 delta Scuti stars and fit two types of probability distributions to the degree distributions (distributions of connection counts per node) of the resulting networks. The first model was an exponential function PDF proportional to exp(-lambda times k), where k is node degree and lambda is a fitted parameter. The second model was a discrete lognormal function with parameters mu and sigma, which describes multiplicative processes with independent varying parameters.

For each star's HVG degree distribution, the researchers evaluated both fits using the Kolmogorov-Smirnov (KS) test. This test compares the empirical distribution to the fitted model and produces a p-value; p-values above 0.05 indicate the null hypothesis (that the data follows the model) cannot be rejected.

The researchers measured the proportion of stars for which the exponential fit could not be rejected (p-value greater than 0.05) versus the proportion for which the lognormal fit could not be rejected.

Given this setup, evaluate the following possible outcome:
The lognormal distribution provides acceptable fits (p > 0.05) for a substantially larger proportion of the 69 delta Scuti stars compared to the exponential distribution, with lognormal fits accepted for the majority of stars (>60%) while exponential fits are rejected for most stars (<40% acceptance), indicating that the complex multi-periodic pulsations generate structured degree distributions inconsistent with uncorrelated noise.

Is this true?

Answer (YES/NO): NO